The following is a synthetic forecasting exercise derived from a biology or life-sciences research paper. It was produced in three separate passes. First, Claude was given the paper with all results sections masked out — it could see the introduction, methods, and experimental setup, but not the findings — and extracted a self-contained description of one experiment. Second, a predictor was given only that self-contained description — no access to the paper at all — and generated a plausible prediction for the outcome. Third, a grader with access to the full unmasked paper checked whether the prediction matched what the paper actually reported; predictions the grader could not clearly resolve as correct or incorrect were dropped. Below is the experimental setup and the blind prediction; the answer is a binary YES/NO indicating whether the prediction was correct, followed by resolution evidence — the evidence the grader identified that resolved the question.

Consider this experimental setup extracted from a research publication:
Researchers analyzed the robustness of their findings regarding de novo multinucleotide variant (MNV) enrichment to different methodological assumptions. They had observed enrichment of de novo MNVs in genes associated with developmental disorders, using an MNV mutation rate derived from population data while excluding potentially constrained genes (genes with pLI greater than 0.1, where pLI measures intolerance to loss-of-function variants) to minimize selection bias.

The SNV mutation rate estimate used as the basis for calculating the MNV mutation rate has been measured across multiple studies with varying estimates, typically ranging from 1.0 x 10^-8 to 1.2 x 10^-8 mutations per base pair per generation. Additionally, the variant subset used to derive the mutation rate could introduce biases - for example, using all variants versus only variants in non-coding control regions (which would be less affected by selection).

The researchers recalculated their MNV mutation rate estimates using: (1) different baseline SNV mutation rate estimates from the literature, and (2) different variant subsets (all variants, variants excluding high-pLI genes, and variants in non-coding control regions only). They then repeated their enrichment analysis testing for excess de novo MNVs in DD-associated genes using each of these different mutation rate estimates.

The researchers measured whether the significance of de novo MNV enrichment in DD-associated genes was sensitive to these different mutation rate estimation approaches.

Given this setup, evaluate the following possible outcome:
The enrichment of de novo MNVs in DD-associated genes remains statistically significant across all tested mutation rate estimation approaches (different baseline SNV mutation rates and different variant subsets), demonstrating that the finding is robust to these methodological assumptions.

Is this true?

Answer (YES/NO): YES